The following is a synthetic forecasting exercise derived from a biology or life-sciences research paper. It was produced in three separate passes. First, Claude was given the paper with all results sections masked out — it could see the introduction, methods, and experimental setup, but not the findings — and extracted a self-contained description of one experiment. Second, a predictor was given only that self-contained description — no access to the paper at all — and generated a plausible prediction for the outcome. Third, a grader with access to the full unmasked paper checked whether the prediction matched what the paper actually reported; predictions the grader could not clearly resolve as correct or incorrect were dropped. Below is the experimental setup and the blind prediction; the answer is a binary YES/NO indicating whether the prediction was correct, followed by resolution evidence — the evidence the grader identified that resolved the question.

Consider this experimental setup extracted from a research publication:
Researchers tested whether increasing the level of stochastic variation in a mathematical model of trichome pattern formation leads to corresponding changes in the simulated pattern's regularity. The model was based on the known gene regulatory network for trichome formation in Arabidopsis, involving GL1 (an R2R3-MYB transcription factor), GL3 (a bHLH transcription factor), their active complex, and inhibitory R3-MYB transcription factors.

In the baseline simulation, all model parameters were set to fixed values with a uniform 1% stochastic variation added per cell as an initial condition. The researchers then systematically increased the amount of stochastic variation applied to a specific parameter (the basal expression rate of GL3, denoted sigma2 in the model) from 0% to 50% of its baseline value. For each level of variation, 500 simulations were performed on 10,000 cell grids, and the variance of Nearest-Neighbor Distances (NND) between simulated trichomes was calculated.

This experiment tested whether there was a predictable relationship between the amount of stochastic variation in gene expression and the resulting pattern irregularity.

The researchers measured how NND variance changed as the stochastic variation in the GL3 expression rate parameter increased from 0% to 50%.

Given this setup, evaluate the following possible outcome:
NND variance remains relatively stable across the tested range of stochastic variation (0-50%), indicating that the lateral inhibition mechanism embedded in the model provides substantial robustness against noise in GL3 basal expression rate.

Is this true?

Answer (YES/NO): NO